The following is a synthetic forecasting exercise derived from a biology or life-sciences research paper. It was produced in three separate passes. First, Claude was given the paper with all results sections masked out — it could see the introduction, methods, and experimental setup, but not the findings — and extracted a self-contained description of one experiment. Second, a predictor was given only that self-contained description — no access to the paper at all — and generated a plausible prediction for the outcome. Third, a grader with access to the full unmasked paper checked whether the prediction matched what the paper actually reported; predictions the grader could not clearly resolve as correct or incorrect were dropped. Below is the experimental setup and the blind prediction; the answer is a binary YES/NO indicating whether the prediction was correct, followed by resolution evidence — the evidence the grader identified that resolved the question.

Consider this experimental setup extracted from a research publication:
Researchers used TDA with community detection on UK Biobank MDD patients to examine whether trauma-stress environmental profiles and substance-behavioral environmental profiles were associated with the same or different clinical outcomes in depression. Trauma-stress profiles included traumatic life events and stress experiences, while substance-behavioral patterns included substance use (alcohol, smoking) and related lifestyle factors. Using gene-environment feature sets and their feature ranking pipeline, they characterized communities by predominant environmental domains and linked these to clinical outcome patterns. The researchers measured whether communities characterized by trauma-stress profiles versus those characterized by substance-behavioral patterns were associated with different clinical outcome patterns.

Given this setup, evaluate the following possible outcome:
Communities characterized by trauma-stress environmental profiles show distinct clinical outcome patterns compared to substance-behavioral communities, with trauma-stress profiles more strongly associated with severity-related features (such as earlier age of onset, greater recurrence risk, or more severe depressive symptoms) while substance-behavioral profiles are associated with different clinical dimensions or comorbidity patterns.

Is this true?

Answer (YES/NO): YES